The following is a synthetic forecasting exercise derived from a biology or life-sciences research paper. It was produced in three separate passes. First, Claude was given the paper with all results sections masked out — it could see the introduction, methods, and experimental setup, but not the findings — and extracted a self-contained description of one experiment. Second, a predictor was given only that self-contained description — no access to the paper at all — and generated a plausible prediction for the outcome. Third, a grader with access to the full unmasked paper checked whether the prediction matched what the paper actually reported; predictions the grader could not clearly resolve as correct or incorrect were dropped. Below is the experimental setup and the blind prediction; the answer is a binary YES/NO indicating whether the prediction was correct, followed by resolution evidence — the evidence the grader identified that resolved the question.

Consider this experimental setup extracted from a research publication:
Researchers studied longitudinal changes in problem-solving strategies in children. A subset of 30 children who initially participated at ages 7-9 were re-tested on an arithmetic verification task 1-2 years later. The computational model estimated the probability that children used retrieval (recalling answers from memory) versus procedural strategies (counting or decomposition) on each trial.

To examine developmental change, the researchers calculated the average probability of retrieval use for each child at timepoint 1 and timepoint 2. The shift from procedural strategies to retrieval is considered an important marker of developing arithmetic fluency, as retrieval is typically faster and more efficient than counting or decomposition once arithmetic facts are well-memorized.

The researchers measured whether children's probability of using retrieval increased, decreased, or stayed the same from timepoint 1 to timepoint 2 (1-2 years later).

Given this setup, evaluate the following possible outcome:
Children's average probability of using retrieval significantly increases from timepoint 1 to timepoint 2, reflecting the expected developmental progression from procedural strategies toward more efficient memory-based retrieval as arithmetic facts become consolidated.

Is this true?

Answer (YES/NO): NO